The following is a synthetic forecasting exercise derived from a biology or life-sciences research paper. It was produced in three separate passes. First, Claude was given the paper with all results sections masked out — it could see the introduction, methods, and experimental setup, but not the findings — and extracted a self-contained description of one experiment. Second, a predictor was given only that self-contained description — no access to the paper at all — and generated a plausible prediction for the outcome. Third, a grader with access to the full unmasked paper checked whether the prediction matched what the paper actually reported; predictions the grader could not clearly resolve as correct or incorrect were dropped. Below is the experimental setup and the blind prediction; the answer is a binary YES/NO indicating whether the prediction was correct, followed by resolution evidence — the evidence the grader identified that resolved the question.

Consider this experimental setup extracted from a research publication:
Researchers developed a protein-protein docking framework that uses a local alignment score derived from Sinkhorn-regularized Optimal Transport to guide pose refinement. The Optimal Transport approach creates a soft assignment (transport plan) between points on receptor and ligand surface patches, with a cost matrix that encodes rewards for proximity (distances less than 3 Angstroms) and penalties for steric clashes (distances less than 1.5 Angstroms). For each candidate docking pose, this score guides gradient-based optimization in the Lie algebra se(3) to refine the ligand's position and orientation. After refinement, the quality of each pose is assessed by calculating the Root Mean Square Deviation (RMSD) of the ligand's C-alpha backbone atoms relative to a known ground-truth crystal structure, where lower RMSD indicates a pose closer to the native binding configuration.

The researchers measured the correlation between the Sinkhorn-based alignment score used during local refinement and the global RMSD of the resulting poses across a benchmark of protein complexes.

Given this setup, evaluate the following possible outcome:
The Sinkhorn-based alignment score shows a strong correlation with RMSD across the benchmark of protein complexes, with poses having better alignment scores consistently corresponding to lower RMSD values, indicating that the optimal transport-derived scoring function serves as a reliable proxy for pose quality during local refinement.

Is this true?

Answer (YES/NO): NO